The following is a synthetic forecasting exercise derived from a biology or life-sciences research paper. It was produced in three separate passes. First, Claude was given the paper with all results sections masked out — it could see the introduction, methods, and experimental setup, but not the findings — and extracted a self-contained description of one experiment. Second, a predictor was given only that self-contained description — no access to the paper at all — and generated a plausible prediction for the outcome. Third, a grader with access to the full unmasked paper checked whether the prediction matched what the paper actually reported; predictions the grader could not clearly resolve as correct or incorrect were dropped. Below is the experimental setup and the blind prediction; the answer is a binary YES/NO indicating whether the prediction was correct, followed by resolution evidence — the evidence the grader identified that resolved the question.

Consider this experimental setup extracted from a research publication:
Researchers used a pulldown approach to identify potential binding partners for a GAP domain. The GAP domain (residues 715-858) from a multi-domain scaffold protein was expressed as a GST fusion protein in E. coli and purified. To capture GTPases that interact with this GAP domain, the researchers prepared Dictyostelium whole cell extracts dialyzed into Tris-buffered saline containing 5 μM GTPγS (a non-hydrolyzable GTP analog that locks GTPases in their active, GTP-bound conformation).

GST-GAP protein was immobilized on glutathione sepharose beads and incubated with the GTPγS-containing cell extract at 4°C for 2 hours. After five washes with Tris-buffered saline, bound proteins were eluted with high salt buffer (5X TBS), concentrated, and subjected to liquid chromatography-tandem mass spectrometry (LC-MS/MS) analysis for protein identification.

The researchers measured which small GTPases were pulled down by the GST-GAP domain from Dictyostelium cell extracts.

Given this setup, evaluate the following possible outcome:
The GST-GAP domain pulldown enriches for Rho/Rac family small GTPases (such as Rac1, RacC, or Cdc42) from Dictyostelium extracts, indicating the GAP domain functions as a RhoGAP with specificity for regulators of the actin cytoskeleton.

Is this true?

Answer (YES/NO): YES